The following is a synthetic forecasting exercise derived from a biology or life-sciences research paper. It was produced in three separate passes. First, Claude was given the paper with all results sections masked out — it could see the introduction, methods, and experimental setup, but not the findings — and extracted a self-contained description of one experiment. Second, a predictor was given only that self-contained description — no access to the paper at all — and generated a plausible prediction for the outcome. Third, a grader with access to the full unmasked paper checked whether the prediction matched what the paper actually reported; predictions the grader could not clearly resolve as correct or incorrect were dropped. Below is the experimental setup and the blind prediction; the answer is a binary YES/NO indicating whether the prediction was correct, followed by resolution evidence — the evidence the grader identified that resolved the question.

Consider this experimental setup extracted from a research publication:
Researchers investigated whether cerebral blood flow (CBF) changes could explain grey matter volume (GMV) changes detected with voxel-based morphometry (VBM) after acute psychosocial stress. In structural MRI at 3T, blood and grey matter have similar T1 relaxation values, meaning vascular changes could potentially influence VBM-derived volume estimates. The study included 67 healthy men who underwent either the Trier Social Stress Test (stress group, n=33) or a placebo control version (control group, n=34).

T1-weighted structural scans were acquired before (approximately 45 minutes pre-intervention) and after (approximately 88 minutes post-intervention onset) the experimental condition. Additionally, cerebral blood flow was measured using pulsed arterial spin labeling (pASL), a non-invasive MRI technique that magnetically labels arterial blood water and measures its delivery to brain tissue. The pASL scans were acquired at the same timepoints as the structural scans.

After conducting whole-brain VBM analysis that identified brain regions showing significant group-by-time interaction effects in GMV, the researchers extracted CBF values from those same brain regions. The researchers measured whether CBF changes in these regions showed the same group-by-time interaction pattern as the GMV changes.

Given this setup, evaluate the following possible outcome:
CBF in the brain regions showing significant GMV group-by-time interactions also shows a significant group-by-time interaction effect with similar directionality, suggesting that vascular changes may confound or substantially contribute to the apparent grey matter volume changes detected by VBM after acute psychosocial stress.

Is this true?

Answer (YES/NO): NO